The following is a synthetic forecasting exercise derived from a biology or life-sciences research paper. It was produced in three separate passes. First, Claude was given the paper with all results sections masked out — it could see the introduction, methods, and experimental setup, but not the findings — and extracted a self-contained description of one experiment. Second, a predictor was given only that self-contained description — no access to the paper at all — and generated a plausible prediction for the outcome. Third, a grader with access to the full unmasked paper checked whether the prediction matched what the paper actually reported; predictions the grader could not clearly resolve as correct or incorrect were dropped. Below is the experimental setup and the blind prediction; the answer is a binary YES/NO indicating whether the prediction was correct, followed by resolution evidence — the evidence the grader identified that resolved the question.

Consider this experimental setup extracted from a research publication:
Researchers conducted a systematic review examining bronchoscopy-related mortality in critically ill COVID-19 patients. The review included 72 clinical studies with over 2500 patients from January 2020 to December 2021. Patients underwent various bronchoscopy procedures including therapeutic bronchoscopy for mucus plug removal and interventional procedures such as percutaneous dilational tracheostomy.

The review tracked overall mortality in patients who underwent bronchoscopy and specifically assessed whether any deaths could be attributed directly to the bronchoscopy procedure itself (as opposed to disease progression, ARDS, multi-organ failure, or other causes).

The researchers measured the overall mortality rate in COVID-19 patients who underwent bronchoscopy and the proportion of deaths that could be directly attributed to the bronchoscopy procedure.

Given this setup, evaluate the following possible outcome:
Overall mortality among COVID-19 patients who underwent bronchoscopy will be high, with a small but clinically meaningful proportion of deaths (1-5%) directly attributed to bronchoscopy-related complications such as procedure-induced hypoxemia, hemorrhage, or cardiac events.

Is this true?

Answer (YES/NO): NO